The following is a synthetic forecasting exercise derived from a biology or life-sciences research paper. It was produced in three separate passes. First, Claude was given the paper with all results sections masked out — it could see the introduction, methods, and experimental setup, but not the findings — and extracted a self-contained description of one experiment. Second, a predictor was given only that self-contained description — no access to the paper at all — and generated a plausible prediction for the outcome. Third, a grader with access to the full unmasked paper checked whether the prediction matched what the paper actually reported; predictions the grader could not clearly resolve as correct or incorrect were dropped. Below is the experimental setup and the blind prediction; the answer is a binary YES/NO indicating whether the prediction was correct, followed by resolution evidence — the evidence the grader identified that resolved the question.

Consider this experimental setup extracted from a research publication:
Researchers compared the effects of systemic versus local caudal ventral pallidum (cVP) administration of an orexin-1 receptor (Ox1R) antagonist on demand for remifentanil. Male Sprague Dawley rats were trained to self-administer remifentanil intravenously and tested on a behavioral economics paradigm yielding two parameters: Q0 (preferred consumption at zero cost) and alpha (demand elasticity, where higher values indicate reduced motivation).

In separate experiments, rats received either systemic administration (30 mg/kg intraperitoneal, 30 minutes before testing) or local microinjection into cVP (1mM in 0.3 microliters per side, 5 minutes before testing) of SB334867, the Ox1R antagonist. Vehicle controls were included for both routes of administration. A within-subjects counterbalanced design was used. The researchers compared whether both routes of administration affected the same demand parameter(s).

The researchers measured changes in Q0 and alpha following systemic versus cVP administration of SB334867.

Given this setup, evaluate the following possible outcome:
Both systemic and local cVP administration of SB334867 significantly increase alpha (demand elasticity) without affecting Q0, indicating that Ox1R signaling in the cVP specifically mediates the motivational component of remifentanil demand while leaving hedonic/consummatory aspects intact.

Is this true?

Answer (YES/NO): NO